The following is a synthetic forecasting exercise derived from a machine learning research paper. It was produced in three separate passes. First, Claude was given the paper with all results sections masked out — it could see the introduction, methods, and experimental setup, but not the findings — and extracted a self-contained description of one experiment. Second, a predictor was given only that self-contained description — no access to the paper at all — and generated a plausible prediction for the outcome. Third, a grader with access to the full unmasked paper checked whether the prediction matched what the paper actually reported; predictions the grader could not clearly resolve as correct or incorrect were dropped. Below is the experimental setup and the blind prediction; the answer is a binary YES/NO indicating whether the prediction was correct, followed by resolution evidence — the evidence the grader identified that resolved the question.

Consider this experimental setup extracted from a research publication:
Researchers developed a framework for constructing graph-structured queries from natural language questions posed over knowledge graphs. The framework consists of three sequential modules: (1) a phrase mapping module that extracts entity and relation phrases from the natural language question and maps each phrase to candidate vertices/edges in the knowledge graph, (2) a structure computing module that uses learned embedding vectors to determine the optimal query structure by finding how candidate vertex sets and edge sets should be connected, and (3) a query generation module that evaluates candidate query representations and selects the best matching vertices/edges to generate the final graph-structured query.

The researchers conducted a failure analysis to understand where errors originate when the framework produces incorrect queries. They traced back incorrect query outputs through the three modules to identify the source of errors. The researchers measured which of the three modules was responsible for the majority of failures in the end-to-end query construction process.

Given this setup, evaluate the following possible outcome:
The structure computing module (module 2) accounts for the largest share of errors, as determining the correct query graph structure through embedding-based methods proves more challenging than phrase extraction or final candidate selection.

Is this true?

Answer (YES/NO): NO